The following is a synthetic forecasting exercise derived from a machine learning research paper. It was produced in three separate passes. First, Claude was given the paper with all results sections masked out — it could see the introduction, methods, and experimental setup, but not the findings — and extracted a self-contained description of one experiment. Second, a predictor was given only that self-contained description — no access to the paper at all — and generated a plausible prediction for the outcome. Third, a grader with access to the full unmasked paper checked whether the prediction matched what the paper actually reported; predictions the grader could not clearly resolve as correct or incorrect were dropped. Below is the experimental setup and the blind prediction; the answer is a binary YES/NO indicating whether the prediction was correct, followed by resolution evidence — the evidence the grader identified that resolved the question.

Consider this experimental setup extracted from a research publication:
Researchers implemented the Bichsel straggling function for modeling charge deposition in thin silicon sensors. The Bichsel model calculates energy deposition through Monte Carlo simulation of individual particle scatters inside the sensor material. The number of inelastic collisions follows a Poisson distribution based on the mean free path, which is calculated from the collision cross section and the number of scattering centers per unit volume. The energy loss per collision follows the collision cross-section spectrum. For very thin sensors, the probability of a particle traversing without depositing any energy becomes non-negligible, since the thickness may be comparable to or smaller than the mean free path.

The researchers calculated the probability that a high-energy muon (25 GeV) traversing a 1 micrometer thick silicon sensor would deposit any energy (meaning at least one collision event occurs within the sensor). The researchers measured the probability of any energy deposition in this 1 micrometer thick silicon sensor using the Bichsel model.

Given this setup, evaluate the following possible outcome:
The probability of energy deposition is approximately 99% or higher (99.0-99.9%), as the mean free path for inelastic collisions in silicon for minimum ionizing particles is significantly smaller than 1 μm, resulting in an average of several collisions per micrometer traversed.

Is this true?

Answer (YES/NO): NO